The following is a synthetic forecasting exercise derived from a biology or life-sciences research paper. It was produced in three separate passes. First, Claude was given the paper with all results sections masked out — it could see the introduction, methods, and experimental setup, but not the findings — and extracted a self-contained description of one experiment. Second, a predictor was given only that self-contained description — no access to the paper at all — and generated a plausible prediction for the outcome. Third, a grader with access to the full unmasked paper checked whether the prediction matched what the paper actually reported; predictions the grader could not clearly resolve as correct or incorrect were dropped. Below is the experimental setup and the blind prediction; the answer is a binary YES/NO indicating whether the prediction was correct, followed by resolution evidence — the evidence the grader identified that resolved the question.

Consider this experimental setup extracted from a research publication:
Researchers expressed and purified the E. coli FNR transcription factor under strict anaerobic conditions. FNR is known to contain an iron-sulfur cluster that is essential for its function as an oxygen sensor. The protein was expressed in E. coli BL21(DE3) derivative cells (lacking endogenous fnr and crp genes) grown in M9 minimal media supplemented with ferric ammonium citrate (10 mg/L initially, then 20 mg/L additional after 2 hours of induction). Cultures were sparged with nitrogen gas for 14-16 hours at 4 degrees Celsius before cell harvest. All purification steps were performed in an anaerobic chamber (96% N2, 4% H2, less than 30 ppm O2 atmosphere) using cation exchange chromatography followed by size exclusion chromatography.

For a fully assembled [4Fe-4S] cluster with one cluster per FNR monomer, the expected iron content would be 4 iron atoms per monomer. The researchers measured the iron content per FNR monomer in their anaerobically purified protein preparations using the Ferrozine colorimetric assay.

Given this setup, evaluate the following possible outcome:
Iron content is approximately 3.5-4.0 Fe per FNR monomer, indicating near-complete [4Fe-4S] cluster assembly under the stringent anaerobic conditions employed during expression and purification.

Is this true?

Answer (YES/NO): NO